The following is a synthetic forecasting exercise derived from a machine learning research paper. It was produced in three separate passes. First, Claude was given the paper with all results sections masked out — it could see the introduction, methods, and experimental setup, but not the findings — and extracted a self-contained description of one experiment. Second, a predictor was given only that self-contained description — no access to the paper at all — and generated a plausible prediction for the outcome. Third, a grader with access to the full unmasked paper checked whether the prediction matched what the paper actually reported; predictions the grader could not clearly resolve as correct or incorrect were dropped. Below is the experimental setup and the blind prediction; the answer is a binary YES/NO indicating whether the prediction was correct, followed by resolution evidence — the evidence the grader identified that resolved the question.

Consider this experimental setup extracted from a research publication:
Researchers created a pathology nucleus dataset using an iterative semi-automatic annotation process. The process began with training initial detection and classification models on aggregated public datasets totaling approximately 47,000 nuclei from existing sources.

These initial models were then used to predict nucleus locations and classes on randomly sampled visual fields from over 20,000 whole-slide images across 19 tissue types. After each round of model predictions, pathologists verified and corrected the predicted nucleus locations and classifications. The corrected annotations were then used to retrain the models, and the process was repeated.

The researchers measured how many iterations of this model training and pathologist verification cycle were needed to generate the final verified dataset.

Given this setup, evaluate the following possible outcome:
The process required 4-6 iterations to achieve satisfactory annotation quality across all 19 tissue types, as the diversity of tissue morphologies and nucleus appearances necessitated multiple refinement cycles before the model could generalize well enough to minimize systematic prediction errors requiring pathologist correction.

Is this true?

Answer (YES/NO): NO